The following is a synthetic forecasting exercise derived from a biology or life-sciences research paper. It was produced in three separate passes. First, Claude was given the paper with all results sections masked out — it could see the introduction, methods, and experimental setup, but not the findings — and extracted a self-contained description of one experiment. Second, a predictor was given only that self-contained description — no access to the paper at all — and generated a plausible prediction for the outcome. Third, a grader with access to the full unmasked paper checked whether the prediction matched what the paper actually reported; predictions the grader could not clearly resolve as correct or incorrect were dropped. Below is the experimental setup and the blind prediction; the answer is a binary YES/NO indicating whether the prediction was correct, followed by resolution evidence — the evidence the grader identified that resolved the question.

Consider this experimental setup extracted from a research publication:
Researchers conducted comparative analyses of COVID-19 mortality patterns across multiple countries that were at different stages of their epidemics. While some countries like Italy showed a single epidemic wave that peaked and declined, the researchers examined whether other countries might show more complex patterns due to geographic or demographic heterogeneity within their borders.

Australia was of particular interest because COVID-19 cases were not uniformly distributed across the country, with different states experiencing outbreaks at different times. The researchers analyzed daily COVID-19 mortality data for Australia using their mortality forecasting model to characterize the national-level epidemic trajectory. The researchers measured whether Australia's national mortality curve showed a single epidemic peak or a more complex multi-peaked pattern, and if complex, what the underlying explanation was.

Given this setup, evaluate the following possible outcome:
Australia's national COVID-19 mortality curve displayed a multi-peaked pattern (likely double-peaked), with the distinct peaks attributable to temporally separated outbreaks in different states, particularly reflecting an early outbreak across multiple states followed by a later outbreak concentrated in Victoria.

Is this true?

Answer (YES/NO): YES